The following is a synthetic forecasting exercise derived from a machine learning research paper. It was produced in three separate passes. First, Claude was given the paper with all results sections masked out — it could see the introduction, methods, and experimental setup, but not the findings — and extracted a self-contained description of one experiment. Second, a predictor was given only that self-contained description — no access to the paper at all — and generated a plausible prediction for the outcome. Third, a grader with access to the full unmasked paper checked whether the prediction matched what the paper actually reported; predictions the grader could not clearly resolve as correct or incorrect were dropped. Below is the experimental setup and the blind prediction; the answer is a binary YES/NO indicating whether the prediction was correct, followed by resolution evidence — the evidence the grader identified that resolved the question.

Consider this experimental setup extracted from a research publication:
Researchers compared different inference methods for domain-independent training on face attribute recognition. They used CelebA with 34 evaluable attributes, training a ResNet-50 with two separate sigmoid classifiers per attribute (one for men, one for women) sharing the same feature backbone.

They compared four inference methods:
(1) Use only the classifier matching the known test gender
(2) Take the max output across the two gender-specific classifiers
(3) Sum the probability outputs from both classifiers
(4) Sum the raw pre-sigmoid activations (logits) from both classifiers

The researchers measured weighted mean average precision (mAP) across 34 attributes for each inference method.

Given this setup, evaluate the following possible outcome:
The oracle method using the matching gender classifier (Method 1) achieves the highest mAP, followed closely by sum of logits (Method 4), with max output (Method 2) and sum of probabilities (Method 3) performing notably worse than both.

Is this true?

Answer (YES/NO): NO